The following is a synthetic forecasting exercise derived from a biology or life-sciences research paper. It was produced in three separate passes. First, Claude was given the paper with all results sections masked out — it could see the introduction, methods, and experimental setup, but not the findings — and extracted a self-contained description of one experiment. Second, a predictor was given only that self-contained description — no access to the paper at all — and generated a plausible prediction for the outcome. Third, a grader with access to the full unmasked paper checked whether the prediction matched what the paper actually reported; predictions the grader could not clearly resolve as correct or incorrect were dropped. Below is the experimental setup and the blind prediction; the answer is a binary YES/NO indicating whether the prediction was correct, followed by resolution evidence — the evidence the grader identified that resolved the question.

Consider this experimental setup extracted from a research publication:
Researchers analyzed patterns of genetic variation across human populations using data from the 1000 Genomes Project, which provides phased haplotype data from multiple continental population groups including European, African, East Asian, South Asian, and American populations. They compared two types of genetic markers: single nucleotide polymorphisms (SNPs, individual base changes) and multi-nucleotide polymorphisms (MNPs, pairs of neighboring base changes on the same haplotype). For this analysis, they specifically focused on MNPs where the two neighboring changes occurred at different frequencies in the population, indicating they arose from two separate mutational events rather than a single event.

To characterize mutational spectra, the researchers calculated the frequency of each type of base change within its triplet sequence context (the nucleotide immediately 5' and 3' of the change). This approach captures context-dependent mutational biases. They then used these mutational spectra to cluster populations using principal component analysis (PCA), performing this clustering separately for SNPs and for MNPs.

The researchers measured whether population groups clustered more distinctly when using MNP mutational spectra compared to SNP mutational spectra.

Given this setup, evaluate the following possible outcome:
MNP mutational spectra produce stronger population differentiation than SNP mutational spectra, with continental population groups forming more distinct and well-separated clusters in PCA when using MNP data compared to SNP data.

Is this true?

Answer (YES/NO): YES